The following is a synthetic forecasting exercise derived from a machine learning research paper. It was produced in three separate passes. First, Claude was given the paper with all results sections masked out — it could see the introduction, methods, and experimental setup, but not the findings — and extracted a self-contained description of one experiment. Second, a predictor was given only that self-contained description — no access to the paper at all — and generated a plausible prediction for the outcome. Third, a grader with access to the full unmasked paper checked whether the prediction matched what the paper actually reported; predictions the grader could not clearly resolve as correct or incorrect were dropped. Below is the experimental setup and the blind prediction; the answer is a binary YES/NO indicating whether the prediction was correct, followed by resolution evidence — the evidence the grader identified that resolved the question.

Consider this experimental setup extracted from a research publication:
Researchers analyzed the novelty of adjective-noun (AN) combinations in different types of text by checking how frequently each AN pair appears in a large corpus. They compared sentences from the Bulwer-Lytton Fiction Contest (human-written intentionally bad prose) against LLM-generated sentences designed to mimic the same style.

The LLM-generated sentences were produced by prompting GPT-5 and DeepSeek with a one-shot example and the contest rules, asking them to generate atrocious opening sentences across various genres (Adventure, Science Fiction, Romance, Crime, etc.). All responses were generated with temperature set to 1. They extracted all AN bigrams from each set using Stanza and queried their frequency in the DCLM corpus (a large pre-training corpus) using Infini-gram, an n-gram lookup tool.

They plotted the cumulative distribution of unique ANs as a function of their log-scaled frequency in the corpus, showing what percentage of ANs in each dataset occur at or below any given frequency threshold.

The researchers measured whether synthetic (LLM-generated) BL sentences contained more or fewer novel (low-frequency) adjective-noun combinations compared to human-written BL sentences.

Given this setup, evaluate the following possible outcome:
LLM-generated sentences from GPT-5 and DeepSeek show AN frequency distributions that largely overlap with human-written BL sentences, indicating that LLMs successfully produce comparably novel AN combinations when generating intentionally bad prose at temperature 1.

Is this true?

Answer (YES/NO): NO